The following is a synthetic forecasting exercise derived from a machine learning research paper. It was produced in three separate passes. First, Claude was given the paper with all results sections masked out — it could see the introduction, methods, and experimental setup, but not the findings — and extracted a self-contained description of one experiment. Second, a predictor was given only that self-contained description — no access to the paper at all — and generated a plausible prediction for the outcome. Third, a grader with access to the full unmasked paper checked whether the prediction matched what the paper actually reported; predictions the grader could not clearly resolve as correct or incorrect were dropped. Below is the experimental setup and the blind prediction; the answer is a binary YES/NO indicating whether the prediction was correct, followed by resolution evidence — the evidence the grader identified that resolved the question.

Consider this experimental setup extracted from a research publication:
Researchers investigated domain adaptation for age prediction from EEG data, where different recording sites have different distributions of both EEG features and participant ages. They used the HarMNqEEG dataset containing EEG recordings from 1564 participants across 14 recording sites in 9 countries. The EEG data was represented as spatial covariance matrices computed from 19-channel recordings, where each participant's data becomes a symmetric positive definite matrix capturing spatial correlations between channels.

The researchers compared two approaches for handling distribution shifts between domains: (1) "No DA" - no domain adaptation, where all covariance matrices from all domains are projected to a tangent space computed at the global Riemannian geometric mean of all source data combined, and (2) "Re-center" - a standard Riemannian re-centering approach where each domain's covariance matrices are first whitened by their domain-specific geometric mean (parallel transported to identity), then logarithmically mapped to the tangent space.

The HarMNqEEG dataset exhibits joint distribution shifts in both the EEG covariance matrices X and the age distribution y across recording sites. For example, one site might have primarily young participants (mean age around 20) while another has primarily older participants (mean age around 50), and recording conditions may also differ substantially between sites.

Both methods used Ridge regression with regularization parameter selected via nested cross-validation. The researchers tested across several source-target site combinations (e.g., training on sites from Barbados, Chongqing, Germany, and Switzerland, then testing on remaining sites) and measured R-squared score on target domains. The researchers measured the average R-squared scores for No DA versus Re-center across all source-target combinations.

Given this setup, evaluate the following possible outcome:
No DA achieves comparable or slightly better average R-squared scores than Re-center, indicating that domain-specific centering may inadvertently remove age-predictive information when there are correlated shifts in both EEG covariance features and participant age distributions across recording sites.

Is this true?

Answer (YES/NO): NO